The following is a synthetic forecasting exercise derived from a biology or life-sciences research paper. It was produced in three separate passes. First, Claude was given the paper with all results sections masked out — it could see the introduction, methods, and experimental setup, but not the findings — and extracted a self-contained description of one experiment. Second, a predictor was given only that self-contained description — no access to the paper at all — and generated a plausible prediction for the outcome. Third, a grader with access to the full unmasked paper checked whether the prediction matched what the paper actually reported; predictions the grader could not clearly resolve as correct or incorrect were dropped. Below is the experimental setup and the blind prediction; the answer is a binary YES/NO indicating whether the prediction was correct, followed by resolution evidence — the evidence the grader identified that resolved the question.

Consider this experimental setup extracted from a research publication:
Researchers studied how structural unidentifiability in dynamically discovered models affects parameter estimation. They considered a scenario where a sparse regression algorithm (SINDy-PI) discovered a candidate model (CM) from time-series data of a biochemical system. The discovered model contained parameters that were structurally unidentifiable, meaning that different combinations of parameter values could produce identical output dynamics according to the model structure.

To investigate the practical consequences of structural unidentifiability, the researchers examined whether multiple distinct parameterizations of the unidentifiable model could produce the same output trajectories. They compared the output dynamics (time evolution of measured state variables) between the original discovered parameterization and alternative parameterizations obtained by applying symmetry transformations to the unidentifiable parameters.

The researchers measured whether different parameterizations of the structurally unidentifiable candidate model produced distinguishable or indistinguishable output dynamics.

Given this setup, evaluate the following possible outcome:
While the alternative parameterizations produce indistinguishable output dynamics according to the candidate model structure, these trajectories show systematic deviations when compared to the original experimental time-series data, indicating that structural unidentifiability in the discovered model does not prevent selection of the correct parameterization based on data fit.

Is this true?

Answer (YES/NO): NO